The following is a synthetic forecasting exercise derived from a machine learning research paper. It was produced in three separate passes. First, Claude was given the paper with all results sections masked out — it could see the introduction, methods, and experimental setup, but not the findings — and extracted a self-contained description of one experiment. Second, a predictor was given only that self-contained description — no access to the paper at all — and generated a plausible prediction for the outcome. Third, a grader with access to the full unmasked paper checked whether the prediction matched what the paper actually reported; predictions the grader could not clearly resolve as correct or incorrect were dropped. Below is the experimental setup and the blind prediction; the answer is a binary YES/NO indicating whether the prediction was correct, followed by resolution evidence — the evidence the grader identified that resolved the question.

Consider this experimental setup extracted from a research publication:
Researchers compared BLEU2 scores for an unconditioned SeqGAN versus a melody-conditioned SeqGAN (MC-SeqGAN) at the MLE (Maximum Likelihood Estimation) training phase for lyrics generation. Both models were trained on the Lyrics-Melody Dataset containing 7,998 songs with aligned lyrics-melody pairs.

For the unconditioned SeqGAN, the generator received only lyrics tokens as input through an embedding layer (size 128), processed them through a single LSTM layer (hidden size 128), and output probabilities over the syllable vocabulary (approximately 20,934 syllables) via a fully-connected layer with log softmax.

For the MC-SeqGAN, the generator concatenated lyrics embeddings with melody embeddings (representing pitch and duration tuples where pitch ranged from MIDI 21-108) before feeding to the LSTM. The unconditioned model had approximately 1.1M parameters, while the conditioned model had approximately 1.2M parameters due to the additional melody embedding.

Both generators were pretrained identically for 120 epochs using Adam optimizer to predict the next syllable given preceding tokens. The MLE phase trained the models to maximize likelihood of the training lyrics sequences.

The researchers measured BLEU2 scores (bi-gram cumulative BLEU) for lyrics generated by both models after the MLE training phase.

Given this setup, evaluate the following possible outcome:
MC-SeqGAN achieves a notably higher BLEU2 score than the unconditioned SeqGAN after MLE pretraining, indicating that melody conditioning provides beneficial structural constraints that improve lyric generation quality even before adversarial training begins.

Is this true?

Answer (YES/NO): NO